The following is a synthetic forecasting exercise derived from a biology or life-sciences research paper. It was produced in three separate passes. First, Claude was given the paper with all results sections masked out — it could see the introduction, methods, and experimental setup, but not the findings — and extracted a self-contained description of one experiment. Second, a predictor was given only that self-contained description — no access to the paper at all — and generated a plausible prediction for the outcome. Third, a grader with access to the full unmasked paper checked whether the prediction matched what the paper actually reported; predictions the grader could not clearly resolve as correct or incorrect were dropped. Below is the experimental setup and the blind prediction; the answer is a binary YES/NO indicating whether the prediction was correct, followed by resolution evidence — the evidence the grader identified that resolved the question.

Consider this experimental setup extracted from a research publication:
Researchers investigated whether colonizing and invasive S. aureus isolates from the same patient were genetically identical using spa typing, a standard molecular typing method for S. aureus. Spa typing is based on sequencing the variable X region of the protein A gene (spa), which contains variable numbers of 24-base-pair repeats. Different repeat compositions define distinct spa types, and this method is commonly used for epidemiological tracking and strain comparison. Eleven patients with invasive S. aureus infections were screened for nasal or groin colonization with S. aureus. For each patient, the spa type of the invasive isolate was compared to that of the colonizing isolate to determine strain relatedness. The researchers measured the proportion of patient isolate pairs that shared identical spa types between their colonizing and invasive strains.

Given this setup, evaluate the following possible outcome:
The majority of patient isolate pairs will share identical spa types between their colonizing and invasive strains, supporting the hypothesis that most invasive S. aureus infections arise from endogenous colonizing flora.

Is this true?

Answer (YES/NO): YES